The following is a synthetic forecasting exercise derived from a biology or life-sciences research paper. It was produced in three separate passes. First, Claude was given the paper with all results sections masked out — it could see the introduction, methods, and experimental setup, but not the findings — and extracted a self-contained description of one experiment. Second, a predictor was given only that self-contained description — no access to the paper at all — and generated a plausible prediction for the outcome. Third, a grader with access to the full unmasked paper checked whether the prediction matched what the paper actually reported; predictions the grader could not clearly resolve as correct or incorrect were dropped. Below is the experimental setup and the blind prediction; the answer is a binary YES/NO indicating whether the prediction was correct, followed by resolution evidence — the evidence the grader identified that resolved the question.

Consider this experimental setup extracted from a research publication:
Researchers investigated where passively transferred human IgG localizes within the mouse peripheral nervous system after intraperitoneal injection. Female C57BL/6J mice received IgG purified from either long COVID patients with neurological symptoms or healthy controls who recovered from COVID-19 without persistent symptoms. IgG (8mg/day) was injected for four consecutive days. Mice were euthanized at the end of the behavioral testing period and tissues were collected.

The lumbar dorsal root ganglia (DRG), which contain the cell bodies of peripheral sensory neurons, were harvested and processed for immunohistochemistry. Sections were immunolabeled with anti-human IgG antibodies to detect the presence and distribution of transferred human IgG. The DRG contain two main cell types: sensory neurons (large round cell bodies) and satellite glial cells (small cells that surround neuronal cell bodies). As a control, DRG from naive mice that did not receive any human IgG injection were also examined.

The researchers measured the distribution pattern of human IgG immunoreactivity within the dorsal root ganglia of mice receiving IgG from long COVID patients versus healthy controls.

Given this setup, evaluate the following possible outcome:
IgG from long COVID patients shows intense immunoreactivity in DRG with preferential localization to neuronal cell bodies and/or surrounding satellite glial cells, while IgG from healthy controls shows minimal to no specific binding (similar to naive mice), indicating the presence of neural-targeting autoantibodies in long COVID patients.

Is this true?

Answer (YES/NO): NO